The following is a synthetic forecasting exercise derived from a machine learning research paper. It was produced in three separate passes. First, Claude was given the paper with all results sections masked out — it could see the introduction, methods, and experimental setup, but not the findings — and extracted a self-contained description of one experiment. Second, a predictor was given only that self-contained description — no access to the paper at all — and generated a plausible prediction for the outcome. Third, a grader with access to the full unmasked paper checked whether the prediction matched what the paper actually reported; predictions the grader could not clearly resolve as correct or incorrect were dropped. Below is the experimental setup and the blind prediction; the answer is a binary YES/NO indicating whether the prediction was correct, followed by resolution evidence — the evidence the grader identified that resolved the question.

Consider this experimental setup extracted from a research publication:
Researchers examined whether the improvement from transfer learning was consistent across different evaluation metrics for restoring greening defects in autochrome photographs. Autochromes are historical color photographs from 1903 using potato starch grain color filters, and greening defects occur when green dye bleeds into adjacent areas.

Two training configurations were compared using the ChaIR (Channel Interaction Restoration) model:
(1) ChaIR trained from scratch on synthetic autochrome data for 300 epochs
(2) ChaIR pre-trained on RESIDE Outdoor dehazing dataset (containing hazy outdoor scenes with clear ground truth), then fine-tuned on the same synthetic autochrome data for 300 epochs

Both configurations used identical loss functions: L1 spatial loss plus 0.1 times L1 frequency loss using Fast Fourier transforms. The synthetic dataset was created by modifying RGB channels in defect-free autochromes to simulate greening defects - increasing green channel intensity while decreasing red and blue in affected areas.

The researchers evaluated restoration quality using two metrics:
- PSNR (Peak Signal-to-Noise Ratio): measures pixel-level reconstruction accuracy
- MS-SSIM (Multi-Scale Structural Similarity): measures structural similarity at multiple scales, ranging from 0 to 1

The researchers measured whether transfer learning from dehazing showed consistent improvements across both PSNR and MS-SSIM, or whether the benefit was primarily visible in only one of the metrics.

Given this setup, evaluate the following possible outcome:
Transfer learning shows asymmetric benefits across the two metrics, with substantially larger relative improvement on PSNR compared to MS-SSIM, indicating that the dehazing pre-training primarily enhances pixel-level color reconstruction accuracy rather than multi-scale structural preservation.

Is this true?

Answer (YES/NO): YES